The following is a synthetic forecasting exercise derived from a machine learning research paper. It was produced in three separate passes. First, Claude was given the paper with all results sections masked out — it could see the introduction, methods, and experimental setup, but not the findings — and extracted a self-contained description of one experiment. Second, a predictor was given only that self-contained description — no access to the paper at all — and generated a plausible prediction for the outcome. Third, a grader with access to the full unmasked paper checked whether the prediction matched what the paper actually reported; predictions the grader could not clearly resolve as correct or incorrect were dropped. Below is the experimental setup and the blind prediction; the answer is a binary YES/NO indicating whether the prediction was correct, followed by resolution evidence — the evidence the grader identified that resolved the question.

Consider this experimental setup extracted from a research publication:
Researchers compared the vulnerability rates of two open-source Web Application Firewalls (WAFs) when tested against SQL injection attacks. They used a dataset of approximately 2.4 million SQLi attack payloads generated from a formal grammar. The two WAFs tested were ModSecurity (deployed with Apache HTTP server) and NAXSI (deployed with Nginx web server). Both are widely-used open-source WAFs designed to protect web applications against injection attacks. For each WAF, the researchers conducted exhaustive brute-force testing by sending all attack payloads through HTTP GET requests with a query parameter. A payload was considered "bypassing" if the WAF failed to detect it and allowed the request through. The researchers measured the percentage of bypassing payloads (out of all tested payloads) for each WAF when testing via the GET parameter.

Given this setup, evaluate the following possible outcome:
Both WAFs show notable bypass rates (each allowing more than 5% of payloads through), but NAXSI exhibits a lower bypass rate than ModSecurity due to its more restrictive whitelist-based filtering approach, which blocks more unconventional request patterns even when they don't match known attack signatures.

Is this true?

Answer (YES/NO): NO